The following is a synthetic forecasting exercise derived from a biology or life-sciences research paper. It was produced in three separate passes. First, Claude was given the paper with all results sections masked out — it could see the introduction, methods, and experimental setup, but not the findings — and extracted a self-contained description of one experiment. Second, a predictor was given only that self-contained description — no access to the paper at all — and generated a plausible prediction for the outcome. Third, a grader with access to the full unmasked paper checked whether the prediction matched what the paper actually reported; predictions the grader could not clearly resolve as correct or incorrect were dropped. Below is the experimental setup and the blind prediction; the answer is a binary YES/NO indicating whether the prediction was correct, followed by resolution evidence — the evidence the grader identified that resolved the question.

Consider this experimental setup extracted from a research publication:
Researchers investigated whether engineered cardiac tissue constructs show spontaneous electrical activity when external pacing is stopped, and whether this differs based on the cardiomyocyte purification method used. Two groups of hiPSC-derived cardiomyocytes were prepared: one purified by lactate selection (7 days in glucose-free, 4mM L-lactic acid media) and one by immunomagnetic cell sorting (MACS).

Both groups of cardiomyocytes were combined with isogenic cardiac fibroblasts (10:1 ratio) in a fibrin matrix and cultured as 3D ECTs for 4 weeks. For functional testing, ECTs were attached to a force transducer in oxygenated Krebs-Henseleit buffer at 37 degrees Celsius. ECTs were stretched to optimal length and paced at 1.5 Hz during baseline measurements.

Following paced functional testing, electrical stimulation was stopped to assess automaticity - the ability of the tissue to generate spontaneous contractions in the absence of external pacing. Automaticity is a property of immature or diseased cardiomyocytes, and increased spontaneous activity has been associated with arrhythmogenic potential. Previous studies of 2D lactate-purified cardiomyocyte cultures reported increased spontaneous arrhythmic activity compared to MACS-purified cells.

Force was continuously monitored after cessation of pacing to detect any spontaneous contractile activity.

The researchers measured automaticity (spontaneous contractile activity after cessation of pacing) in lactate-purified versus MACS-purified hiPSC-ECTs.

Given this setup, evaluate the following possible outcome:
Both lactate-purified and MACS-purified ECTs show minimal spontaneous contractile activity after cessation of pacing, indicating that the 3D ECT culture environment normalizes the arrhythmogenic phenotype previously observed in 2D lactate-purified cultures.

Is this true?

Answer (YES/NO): NO